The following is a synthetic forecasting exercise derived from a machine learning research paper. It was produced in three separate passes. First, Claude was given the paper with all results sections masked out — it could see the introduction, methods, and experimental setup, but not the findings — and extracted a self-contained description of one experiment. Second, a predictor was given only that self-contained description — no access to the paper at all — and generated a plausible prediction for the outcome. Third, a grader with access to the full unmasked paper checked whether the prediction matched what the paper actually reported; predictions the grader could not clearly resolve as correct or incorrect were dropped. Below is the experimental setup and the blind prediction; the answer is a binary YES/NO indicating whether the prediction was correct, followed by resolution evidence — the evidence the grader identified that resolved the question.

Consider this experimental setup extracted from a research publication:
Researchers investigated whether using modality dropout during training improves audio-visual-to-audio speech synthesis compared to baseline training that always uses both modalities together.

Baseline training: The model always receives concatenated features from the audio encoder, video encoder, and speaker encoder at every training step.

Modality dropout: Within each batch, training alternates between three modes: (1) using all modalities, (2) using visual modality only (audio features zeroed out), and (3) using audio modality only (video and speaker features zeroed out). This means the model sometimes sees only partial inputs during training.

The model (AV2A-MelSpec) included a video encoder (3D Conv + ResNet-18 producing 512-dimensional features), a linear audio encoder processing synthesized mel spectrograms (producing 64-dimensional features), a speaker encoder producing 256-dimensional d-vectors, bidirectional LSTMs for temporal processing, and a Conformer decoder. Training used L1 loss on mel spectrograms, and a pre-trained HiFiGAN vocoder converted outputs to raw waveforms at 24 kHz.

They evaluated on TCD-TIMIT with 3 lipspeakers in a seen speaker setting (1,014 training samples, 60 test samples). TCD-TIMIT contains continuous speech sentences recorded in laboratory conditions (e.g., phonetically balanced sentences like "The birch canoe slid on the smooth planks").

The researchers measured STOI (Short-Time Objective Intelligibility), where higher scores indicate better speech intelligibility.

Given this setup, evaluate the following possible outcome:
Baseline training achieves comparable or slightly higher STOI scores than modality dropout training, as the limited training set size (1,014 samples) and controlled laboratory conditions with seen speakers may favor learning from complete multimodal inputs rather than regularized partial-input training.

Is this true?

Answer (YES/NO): YES